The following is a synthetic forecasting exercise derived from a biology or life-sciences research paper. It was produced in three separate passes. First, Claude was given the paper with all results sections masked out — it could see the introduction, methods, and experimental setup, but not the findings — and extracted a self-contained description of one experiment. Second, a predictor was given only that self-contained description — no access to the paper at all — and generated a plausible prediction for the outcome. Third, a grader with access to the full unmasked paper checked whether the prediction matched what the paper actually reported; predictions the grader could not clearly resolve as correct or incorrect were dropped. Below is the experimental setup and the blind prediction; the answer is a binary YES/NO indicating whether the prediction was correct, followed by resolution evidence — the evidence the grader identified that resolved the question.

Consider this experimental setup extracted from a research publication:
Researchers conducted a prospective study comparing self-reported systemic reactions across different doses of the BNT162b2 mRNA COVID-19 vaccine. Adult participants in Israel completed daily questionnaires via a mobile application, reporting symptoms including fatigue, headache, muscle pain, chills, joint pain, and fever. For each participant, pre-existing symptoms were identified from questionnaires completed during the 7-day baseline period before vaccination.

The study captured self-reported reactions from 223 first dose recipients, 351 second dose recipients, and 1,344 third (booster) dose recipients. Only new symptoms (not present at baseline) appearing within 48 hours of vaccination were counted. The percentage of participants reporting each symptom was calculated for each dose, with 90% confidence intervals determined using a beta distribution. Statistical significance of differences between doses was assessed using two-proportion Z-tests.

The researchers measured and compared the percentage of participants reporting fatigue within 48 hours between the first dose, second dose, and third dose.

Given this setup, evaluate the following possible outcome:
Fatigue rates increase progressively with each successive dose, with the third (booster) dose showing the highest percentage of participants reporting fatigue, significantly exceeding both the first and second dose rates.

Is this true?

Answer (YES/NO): NO